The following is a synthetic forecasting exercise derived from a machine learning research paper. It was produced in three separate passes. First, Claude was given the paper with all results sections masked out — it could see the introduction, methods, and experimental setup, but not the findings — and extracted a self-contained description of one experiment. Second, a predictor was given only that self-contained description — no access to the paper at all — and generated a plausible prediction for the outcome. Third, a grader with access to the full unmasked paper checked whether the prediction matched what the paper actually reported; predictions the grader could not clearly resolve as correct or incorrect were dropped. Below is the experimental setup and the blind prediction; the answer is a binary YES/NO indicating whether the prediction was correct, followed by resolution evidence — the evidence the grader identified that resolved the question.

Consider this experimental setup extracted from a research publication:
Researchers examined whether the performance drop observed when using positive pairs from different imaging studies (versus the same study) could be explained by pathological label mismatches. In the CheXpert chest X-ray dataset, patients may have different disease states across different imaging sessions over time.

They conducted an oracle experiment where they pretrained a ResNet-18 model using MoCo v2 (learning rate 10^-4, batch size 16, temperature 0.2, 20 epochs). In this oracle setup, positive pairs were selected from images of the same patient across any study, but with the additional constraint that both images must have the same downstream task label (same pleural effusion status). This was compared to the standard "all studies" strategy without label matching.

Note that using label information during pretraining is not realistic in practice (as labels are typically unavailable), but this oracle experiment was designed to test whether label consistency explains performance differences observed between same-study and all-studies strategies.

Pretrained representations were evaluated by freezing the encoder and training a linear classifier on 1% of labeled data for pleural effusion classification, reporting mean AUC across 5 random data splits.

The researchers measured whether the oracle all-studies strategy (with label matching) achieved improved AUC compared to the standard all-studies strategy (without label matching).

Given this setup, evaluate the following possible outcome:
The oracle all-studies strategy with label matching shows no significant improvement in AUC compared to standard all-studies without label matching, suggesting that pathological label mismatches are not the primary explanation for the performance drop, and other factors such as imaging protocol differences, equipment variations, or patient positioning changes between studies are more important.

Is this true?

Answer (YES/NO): NO